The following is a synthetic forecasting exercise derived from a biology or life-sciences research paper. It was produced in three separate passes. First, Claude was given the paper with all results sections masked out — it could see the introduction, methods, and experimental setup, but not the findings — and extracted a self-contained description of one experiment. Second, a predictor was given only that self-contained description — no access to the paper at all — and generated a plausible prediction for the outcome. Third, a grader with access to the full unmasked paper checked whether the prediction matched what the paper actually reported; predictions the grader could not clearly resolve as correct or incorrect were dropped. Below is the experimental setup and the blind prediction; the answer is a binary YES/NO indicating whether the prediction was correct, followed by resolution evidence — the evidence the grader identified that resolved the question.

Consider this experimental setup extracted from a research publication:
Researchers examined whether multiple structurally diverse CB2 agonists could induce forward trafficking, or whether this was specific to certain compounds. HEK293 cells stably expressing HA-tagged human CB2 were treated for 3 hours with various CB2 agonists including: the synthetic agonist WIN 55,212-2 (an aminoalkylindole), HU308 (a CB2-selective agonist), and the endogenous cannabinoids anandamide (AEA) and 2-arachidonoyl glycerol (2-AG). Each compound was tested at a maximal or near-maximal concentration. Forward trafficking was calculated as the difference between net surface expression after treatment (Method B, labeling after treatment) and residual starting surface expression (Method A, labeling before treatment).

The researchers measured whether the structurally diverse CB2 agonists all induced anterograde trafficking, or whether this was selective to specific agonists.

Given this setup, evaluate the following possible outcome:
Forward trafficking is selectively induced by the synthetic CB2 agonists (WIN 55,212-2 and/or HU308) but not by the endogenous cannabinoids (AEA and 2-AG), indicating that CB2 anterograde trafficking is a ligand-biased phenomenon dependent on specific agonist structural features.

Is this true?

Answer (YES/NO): NO